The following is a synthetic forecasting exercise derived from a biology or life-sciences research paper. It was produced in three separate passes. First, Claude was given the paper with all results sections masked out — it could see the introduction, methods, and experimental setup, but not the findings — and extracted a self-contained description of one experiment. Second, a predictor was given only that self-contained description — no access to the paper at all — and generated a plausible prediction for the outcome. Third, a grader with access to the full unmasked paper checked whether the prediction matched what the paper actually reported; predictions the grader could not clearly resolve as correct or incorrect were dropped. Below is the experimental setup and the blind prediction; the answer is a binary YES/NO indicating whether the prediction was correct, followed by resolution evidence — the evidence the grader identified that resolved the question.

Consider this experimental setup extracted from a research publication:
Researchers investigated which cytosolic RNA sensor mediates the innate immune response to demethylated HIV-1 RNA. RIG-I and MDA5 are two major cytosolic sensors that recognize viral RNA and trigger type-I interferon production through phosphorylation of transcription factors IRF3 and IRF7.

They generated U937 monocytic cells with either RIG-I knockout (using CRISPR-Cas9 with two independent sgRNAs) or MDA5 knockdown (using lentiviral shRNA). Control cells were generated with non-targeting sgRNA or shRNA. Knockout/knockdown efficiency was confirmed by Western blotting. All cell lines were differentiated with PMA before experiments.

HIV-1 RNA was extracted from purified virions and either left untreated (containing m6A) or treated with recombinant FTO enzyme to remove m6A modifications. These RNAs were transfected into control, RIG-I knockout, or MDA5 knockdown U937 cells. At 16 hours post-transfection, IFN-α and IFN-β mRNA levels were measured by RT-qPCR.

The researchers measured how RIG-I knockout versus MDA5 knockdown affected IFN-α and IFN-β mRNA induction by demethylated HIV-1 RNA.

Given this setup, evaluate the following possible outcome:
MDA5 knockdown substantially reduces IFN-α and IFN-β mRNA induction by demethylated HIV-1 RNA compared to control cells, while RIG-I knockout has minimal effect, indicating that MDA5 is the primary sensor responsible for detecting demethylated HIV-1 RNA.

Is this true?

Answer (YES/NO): NO